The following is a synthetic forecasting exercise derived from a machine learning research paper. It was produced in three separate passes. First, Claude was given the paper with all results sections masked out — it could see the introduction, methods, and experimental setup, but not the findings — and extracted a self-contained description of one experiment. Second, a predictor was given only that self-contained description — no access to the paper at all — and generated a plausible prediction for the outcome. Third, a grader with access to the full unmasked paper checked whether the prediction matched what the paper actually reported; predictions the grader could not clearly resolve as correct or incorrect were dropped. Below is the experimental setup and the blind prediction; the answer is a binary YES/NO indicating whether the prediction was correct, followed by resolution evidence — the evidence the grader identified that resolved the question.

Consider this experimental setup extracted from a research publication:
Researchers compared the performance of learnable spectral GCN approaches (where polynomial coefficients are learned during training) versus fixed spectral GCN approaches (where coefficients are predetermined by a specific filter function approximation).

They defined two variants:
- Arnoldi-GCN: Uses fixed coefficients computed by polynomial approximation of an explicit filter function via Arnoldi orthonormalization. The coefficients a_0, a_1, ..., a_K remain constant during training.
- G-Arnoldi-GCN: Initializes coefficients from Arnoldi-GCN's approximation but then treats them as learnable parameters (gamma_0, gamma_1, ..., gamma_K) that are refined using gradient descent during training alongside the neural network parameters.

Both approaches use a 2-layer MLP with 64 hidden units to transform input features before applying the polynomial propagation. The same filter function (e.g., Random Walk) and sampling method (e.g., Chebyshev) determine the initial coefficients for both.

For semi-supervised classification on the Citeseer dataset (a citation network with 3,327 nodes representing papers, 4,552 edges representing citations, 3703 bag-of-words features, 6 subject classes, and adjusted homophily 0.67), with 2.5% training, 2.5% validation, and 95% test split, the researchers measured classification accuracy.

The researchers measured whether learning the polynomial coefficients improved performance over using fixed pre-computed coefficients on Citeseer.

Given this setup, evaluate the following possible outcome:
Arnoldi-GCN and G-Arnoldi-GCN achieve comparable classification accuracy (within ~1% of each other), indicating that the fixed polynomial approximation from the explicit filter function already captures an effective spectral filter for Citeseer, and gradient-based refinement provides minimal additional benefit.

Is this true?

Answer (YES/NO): NO